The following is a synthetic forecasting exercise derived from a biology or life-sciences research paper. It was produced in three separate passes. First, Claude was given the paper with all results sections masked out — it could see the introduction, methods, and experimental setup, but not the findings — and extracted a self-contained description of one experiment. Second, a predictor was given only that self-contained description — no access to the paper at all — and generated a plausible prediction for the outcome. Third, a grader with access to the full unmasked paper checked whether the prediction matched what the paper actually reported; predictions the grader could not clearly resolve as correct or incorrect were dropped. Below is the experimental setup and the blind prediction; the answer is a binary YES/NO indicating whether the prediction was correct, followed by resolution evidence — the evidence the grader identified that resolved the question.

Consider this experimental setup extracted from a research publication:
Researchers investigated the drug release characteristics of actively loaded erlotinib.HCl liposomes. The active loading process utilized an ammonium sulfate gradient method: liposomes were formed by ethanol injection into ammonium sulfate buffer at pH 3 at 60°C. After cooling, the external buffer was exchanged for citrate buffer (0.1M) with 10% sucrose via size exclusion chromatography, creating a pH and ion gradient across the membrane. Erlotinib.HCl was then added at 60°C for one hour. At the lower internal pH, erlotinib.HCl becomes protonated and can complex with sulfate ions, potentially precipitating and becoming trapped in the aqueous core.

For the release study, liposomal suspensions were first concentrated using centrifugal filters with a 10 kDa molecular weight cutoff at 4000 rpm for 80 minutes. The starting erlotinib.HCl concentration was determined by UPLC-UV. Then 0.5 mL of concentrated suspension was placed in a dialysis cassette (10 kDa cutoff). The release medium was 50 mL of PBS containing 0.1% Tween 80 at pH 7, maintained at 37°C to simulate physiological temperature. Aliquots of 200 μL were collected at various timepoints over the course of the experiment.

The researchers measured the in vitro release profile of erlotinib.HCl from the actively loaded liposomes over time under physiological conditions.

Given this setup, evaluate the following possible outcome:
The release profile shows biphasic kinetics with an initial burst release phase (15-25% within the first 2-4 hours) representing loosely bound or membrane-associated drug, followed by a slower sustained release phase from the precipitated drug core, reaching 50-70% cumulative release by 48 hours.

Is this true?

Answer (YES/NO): NO